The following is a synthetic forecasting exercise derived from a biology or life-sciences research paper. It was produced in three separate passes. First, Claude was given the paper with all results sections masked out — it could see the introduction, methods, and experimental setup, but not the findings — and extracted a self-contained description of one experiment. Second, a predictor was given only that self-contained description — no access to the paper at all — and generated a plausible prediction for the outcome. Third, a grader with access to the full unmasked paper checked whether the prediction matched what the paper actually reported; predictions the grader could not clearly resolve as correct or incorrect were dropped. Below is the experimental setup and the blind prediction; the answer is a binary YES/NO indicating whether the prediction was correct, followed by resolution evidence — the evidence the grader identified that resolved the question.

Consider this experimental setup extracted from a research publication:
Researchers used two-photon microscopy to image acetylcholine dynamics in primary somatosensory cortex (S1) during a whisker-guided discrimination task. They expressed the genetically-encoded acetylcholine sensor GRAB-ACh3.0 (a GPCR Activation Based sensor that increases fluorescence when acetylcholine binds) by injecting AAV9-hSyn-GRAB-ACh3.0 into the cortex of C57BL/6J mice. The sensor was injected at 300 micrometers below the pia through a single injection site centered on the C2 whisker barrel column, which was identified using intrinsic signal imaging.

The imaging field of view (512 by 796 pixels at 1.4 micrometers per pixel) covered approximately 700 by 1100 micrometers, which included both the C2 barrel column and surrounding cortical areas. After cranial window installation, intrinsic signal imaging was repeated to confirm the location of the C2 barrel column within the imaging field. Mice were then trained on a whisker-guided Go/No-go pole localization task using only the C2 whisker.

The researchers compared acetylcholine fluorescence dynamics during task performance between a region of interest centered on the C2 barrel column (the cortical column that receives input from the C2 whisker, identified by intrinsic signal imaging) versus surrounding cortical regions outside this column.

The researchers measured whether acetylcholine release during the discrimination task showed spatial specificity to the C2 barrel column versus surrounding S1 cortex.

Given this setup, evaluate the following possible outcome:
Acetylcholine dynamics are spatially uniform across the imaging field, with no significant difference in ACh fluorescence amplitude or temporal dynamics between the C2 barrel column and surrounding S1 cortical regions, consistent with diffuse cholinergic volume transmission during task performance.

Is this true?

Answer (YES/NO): YES